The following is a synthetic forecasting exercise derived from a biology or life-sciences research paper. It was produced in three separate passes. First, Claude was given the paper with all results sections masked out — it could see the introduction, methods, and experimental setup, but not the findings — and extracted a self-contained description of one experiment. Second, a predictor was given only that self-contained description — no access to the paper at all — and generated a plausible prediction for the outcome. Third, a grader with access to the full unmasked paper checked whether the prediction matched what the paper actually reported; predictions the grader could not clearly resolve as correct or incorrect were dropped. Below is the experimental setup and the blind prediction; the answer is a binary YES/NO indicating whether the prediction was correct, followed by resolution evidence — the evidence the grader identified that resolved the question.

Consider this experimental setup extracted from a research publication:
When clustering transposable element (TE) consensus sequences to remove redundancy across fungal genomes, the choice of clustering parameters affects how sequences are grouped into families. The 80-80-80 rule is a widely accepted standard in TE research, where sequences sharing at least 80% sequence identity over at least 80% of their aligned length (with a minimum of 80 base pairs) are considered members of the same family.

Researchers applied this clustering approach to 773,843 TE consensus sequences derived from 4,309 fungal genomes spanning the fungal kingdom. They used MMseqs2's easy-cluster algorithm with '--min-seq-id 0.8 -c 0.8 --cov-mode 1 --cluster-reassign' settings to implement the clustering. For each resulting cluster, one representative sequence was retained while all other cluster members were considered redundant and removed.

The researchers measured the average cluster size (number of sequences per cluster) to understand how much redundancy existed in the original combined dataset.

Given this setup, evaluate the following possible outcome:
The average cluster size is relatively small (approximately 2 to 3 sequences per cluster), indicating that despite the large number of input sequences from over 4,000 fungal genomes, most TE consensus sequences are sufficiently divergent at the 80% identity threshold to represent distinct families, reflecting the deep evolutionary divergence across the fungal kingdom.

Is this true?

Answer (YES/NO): YES